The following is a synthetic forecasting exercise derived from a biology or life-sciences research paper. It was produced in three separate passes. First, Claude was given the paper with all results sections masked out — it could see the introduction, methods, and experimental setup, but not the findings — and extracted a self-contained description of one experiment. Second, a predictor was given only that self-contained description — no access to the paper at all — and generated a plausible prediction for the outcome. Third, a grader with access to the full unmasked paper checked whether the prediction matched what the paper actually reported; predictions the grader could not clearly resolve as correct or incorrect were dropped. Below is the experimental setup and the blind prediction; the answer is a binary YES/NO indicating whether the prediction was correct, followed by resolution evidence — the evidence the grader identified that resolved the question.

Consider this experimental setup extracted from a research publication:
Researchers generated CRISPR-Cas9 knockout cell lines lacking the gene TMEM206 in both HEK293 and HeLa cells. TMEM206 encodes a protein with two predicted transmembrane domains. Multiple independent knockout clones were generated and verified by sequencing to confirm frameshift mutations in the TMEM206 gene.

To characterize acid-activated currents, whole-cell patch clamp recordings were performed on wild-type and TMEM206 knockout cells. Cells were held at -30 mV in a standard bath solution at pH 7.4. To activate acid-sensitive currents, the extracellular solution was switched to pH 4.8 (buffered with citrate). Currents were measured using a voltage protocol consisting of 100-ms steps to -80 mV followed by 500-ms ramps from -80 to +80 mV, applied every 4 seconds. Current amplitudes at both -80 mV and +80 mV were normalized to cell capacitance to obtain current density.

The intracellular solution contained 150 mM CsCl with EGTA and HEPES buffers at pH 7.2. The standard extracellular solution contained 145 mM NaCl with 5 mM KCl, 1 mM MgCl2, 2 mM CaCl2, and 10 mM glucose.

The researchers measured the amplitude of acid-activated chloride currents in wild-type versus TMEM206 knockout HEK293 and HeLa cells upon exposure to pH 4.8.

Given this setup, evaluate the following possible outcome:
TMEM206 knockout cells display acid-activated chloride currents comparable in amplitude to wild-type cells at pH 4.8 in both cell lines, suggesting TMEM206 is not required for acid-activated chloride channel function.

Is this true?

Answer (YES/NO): NO